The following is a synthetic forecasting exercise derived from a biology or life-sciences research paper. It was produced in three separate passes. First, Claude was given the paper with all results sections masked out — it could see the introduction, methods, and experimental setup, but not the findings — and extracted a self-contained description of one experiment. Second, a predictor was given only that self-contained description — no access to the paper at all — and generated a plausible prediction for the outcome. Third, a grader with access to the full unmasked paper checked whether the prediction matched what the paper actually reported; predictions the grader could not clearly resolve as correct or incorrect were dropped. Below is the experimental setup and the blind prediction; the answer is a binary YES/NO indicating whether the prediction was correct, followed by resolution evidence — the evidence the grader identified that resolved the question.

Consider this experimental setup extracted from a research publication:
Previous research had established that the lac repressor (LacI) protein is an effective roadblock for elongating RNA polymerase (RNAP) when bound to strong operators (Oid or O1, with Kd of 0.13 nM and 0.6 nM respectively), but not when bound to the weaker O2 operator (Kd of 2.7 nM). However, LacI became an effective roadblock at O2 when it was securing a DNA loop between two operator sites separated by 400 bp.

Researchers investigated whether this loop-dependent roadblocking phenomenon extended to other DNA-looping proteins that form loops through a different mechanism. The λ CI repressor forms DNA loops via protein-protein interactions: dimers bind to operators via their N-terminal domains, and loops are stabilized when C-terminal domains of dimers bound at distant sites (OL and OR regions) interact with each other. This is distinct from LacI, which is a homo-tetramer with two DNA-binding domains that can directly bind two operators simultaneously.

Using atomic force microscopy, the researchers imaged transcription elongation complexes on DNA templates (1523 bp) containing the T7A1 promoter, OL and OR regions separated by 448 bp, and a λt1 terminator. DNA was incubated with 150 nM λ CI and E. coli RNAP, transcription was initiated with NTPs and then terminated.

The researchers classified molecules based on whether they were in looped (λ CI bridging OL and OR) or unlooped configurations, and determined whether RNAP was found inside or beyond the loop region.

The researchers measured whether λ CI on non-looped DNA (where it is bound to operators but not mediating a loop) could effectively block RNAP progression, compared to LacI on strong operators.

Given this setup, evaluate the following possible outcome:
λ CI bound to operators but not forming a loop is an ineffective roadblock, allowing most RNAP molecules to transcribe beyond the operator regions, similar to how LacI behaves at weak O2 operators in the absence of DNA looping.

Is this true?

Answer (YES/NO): YES